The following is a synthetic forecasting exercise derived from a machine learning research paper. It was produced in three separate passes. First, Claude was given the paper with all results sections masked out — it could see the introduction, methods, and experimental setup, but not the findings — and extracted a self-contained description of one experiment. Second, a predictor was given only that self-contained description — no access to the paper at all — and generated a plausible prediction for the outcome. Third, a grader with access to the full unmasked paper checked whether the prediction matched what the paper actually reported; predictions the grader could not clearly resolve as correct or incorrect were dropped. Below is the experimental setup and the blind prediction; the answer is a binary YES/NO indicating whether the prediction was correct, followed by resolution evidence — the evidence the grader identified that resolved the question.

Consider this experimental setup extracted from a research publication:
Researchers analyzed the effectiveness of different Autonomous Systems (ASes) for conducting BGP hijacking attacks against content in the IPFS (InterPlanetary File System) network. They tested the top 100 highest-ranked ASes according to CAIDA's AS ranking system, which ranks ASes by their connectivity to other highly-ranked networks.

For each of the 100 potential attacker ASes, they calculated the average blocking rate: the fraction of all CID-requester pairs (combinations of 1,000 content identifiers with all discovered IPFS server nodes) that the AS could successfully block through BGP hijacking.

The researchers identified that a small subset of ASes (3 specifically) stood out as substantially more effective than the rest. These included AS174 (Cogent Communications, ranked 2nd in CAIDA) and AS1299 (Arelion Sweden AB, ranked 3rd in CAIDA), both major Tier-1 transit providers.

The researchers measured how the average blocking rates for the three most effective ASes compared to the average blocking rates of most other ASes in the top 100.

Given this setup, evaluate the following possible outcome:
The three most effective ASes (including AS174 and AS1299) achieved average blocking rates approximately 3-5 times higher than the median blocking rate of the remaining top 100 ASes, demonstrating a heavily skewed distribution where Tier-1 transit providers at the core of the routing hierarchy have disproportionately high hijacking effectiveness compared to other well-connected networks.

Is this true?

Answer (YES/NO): NO